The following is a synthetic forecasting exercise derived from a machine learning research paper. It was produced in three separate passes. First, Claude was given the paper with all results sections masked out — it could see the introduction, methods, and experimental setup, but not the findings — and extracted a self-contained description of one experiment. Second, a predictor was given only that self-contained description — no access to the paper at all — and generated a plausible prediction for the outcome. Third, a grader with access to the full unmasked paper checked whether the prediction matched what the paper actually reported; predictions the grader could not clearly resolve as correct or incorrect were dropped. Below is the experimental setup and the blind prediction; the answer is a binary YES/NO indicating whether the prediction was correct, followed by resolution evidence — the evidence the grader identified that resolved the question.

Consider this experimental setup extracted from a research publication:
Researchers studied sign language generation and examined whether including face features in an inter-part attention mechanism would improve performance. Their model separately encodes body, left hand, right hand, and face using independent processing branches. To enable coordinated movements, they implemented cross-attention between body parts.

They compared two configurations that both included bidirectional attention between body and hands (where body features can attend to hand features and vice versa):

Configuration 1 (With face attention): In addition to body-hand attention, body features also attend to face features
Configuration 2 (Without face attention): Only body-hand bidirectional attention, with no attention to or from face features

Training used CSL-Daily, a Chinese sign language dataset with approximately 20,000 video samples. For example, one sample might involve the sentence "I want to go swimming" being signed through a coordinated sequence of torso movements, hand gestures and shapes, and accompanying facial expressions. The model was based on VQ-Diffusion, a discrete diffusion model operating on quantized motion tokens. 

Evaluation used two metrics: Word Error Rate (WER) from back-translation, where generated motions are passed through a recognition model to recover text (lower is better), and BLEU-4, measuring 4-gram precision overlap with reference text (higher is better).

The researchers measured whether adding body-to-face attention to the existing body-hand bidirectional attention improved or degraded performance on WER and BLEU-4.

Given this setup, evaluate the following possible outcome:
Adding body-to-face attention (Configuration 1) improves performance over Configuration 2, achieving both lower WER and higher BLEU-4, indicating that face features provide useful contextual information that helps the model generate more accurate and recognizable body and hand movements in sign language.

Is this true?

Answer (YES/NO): NO